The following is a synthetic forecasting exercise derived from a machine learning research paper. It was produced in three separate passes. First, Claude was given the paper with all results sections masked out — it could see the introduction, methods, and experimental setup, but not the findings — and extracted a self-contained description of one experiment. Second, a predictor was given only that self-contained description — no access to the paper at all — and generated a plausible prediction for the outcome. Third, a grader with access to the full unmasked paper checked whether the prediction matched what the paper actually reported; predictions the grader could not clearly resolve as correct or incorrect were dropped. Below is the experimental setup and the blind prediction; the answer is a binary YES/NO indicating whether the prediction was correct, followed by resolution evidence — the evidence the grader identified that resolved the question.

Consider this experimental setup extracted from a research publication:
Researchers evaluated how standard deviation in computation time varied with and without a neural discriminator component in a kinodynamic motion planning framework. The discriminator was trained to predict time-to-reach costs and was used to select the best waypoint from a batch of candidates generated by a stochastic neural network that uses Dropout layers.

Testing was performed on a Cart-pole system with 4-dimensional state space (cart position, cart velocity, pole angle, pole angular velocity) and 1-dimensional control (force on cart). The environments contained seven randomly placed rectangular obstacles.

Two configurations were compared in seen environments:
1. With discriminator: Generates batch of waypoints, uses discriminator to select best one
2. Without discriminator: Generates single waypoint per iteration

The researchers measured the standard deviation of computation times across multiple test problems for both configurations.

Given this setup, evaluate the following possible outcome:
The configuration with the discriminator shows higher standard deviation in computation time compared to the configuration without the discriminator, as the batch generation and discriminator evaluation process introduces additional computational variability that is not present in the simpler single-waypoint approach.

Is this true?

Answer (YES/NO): NO